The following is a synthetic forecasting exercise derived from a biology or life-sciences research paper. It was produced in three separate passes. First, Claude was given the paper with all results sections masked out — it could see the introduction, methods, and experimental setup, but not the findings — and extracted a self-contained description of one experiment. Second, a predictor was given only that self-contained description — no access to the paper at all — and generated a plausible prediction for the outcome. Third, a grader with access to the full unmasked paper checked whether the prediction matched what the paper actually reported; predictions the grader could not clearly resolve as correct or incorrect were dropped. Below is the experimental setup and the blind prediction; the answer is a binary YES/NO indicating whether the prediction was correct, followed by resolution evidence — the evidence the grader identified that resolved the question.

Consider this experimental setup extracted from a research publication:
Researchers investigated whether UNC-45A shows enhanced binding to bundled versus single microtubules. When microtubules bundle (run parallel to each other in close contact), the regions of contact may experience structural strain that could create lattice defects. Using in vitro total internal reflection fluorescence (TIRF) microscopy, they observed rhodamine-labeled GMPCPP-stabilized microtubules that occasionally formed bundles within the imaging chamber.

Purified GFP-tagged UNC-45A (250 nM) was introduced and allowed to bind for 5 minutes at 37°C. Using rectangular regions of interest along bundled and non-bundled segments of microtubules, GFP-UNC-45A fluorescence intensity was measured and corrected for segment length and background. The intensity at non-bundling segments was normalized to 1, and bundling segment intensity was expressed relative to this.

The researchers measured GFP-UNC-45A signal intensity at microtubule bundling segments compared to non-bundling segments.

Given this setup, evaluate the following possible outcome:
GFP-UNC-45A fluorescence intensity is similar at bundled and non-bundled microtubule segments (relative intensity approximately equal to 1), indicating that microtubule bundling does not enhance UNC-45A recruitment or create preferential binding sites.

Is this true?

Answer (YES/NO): NO